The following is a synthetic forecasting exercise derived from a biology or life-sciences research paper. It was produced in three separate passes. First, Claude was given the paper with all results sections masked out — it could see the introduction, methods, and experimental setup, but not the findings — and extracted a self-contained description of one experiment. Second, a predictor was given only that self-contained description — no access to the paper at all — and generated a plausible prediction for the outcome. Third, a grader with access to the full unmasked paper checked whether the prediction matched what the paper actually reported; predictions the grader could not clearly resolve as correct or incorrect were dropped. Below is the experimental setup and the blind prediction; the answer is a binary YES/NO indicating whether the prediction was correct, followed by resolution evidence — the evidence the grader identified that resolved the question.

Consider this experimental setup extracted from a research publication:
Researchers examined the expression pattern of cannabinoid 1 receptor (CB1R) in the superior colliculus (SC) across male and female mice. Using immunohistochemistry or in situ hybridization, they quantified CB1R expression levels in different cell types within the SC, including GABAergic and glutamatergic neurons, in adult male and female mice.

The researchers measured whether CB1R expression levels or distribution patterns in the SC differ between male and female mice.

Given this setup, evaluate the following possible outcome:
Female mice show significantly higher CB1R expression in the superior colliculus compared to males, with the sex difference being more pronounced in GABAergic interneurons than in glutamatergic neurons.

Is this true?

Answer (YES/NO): NO